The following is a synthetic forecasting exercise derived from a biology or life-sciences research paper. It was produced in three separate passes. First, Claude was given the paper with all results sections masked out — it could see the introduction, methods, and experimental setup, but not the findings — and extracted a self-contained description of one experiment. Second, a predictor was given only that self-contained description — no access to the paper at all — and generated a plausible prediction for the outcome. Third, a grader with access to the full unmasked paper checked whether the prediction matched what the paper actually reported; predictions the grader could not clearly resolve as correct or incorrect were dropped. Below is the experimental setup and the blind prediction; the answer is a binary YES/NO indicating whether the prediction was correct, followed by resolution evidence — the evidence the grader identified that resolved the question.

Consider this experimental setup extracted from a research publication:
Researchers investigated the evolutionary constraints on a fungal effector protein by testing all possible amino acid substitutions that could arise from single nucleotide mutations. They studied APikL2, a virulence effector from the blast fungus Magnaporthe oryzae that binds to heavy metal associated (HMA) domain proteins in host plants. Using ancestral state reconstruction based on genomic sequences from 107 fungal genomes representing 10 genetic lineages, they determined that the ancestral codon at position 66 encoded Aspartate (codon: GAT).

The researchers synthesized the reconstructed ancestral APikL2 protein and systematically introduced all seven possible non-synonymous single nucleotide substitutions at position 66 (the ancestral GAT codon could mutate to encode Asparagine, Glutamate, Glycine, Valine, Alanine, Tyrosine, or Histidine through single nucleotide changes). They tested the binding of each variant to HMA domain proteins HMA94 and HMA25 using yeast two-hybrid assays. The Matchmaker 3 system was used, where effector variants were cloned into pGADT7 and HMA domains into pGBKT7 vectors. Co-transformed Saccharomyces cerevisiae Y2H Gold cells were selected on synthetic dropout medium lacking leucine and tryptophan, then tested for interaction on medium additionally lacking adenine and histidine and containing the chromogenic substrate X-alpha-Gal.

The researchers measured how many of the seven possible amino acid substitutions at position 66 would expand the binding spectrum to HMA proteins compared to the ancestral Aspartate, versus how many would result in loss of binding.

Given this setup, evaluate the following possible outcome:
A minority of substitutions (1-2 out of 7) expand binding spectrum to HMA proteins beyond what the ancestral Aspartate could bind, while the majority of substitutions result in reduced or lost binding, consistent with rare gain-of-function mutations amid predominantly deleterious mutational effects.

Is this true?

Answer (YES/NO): NO